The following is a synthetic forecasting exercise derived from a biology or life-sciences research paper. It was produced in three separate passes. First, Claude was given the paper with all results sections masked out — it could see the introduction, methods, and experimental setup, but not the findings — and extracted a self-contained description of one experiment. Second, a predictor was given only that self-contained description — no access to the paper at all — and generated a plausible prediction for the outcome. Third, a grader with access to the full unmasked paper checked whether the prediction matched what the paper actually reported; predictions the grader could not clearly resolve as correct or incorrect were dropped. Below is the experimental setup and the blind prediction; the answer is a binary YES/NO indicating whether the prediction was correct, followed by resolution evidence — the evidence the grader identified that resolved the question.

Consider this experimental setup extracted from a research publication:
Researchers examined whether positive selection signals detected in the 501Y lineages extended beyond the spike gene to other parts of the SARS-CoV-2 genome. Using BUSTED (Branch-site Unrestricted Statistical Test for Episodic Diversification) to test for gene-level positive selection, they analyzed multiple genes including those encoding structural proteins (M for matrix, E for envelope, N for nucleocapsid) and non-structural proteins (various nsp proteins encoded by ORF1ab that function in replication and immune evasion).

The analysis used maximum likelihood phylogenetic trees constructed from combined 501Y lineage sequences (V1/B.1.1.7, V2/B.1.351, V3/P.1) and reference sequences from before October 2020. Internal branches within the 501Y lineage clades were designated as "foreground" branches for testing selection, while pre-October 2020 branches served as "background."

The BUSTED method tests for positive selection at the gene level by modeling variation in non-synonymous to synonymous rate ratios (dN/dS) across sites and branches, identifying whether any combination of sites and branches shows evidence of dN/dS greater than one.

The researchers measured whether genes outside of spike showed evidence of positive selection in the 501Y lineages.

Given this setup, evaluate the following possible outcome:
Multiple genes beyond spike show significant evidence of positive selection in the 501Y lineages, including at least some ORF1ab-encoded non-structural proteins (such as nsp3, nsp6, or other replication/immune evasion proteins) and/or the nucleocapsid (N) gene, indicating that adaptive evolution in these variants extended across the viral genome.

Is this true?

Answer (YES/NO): YES